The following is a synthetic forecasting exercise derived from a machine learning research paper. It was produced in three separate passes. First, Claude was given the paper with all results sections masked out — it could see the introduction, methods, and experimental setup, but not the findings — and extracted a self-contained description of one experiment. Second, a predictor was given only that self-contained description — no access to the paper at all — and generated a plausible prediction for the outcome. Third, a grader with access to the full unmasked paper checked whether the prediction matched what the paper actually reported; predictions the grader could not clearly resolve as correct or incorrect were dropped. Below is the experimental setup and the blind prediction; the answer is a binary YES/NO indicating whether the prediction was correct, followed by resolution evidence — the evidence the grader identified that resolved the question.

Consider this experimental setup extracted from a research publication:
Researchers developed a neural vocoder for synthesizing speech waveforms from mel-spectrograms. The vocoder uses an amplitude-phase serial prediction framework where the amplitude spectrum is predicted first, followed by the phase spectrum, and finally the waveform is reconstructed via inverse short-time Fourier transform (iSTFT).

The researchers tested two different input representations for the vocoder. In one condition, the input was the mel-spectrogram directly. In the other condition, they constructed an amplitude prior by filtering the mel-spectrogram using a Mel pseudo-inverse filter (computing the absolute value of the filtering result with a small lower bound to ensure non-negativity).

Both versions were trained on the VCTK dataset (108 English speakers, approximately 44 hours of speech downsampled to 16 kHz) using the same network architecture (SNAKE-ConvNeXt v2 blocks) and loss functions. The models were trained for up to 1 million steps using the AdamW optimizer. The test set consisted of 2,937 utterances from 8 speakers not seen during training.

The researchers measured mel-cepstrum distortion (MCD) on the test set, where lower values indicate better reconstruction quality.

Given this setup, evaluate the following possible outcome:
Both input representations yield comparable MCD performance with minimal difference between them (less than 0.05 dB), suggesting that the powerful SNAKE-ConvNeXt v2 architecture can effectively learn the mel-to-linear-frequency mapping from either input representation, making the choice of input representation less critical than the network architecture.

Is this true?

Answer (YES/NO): NO